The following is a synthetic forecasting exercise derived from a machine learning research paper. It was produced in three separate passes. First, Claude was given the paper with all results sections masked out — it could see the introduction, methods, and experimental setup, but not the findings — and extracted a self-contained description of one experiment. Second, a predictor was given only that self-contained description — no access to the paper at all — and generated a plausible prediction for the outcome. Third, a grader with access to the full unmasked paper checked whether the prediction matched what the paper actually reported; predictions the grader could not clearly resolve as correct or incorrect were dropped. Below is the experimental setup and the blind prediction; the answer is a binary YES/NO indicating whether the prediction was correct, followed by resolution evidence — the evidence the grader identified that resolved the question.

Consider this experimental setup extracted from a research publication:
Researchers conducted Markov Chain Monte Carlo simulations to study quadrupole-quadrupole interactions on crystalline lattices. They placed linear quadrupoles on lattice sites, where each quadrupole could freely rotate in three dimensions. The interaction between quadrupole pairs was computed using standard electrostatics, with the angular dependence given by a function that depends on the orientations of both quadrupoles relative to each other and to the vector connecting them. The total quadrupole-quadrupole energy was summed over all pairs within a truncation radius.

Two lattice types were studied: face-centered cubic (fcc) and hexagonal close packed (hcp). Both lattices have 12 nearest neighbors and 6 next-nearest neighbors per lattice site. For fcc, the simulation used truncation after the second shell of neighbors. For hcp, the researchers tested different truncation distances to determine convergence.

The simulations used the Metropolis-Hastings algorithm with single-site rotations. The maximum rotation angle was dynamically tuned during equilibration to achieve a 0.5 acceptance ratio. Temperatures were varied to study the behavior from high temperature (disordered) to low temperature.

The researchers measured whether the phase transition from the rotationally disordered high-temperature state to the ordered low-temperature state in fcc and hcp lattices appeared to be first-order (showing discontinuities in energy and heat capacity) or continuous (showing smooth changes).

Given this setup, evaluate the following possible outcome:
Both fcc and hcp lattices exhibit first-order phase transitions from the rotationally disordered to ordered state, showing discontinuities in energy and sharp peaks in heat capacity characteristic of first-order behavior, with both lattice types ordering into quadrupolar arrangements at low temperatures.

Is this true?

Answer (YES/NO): YES